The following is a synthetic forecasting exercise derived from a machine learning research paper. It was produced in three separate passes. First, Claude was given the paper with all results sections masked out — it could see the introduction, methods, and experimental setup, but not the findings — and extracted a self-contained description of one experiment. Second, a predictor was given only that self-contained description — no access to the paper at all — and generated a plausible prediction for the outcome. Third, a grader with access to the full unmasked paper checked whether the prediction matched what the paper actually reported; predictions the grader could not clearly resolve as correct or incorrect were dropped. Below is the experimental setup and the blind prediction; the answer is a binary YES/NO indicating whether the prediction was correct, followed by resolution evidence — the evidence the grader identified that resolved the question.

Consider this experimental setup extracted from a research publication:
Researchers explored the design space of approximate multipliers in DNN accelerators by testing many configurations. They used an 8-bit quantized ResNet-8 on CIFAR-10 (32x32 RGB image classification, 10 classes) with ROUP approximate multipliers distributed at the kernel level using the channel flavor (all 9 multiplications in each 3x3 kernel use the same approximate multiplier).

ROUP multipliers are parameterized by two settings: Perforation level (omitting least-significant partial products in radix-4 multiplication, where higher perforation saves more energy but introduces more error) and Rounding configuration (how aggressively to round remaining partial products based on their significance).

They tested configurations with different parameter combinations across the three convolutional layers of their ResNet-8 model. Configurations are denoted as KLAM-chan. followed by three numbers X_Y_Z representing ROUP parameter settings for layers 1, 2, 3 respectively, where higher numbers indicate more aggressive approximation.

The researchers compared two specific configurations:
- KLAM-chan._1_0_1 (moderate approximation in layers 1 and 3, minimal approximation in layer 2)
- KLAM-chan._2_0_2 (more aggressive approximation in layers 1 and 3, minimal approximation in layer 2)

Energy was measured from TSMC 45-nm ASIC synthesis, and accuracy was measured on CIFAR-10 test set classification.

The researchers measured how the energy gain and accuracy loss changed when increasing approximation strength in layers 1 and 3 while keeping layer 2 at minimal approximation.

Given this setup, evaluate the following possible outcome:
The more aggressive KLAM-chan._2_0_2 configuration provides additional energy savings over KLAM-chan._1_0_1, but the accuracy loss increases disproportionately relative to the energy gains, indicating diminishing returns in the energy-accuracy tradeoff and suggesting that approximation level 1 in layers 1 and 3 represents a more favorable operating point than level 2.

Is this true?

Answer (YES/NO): NO